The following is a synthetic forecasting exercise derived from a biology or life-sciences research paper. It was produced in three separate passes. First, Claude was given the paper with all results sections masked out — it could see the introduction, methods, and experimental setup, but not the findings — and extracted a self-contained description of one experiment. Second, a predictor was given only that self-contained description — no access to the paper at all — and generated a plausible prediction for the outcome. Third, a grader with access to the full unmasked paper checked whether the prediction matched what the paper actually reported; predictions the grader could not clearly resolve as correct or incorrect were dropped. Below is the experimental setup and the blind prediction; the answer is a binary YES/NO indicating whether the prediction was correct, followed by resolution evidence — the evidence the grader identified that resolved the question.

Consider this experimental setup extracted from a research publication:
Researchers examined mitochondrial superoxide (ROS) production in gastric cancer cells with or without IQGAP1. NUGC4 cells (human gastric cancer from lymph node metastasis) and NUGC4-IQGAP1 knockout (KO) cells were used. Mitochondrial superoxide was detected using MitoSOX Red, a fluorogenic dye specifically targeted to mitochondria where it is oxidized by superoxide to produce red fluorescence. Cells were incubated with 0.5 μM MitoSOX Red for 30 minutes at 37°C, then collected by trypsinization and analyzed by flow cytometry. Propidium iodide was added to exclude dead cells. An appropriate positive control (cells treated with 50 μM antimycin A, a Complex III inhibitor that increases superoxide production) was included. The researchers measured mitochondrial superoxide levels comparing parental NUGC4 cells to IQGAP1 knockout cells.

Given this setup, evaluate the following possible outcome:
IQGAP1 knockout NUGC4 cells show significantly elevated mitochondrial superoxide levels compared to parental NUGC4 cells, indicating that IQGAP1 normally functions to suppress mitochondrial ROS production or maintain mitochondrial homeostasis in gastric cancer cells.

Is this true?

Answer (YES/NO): NO